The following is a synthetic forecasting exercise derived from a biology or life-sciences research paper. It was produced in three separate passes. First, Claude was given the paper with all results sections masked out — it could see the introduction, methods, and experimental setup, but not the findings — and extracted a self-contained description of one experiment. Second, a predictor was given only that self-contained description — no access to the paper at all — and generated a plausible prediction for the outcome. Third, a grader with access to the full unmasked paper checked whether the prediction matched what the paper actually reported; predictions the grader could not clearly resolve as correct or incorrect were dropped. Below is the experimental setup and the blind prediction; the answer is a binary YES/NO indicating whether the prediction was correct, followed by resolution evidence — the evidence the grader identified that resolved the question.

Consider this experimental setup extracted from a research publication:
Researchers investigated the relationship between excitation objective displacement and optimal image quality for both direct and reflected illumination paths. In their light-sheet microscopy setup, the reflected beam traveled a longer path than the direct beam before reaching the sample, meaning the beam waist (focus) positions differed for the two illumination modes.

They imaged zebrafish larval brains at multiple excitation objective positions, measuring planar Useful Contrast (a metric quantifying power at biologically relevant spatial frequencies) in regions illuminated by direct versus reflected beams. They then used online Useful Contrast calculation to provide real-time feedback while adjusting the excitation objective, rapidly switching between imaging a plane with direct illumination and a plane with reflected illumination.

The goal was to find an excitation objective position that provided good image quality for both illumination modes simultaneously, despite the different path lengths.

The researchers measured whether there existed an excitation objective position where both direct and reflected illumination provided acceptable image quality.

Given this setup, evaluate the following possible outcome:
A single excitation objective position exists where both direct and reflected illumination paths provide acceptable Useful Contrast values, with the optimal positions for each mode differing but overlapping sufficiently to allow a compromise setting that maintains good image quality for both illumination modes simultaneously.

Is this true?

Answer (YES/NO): YES